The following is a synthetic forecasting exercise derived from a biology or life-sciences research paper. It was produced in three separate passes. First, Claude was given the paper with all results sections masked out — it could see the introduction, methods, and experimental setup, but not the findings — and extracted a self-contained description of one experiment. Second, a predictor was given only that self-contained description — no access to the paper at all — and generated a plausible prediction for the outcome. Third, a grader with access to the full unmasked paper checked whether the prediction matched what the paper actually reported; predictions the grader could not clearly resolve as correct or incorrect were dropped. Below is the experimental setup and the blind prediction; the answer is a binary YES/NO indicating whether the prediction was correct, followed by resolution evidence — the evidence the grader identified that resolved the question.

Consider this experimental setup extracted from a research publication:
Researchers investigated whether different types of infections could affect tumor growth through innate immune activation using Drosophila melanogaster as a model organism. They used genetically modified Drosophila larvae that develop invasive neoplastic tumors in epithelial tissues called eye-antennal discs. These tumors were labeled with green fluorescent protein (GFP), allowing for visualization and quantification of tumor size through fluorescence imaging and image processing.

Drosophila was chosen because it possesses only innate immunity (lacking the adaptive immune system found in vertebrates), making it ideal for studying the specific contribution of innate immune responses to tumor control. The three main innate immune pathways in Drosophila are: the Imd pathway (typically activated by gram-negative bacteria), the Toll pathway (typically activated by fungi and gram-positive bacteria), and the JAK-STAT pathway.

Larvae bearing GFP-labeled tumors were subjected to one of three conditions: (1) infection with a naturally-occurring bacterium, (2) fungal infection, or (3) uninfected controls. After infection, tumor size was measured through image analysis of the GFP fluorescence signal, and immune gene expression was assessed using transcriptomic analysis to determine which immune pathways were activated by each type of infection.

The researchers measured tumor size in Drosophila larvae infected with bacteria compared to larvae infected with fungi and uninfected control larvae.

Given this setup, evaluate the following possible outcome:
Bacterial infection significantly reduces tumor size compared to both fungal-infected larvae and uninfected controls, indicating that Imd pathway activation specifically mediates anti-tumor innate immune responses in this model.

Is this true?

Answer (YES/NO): NO